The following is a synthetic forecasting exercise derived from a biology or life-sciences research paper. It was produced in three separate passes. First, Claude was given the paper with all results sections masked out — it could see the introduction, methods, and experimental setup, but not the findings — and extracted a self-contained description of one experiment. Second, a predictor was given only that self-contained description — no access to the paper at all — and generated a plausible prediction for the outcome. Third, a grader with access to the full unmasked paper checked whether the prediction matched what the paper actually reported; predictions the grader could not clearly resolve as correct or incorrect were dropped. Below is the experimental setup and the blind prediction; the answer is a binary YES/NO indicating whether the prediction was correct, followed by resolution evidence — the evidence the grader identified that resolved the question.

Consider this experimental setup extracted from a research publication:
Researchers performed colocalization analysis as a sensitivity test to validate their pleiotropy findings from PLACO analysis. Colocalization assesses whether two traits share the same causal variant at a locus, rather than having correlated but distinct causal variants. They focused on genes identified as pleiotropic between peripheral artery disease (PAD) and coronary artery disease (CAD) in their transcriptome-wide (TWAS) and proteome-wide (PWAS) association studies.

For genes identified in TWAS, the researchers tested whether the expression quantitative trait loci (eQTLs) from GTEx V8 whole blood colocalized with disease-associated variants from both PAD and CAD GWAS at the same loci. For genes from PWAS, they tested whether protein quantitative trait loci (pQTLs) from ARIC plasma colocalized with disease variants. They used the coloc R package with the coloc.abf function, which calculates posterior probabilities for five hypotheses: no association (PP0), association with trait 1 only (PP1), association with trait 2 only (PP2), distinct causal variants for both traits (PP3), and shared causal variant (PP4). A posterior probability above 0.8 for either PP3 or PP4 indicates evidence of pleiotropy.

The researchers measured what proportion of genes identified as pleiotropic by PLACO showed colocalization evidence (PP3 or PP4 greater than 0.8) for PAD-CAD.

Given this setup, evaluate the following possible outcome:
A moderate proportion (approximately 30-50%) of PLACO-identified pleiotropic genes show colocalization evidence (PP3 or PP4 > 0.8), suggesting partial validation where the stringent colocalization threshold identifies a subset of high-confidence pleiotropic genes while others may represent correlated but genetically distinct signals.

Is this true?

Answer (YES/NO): NO